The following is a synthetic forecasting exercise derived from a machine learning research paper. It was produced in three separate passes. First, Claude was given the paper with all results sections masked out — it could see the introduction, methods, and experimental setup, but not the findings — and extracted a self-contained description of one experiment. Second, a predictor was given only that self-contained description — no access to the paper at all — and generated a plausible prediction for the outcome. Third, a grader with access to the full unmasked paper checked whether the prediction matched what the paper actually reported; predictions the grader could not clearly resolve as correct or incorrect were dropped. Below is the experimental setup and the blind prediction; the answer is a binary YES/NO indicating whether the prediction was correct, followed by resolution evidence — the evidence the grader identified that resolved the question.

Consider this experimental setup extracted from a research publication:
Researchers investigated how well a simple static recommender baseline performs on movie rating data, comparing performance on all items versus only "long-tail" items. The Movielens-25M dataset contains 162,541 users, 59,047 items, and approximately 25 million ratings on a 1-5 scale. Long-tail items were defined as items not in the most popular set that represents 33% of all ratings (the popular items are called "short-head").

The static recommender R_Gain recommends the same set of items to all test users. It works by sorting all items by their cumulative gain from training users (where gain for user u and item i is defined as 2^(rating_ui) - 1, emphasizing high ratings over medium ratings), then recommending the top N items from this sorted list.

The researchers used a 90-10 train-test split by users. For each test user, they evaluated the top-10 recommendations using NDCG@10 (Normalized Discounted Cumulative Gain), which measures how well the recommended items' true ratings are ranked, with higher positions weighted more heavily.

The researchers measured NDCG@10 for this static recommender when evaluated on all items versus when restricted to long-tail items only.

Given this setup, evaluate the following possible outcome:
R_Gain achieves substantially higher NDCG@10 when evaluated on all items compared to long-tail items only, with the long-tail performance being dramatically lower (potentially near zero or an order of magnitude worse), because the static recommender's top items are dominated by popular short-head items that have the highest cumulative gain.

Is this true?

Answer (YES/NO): YES